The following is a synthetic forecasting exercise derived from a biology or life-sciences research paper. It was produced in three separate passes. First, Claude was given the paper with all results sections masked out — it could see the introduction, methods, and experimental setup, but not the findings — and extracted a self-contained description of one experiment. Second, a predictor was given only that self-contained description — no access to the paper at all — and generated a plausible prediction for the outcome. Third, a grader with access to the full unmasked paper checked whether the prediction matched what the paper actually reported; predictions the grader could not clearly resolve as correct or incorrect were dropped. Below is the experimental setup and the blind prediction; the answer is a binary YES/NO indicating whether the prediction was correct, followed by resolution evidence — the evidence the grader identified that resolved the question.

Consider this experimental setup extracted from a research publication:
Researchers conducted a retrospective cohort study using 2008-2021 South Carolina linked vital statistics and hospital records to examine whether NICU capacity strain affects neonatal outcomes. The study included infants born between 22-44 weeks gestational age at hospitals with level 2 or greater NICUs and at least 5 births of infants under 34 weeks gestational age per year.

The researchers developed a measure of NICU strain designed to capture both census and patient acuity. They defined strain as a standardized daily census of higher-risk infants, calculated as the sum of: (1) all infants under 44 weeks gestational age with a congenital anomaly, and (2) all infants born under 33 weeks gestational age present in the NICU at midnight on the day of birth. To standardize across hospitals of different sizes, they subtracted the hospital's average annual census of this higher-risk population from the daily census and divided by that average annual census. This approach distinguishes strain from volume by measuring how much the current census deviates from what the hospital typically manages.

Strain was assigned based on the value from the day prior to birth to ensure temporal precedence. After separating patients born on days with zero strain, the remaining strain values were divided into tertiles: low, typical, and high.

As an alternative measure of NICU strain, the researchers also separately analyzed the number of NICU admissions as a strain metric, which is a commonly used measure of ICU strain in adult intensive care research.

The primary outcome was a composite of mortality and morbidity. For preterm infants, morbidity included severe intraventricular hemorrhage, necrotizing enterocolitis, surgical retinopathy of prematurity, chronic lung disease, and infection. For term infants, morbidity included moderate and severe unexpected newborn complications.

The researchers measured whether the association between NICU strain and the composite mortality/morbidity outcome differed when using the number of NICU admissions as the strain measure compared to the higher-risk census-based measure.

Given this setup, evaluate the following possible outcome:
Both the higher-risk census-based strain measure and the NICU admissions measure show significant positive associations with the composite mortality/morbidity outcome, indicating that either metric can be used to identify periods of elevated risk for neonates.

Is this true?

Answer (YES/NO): NO